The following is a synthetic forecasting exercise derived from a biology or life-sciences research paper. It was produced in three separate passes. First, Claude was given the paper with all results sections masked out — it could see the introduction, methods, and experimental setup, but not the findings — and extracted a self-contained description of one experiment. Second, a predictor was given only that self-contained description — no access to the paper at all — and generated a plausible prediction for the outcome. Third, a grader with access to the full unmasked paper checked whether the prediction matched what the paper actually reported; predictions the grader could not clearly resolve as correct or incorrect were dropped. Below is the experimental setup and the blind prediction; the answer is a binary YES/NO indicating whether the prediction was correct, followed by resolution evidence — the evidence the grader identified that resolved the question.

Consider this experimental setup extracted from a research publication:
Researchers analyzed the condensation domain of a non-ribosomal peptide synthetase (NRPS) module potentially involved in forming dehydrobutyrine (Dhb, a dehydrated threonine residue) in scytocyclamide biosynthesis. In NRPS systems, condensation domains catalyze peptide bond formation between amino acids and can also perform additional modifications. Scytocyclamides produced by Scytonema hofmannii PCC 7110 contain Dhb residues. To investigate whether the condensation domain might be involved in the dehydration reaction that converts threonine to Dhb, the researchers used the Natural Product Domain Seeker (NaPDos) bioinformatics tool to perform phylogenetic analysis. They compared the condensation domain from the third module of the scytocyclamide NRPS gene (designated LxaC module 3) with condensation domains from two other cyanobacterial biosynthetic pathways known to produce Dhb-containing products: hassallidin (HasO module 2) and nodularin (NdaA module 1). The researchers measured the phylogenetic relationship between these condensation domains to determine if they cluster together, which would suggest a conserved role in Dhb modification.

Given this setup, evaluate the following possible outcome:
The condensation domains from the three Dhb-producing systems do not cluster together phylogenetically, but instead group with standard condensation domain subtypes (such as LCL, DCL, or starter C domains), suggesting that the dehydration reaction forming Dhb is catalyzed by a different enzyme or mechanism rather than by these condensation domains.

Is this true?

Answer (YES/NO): NO